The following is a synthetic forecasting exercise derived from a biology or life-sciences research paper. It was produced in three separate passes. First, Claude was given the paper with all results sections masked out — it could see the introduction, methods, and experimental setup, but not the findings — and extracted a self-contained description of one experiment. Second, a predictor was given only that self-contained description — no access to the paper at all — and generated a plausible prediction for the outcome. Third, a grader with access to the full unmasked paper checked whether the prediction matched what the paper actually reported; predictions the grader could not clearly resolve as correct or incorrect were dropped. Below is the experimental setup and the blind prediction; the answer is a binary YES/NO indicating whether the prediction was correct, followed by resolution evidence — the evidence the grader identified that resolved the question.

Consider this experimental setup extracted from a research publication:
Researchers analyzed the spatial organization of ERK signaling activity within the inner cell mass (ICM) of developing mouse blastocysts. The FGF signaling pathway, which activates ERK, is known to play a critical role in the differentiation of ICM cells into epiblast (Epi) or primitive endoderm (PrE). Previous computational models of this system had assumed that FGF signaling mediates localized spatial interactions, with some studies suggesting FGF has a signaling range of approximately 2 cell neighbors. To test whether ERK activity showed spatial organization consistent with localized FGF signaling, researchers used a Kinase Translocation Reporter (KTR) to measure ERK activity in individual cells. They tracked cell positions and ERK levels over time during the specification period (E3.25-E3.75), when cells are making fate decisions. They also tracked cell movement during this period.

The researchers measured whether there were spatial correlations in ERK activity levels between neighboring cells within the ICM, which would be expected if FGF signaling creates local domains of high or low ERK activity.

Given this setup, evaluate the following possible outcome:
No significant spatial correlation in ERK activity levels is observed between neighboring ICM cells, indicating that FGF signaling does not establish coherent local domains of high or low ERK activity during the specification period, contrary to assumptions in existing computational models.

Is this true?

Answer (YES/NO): NO